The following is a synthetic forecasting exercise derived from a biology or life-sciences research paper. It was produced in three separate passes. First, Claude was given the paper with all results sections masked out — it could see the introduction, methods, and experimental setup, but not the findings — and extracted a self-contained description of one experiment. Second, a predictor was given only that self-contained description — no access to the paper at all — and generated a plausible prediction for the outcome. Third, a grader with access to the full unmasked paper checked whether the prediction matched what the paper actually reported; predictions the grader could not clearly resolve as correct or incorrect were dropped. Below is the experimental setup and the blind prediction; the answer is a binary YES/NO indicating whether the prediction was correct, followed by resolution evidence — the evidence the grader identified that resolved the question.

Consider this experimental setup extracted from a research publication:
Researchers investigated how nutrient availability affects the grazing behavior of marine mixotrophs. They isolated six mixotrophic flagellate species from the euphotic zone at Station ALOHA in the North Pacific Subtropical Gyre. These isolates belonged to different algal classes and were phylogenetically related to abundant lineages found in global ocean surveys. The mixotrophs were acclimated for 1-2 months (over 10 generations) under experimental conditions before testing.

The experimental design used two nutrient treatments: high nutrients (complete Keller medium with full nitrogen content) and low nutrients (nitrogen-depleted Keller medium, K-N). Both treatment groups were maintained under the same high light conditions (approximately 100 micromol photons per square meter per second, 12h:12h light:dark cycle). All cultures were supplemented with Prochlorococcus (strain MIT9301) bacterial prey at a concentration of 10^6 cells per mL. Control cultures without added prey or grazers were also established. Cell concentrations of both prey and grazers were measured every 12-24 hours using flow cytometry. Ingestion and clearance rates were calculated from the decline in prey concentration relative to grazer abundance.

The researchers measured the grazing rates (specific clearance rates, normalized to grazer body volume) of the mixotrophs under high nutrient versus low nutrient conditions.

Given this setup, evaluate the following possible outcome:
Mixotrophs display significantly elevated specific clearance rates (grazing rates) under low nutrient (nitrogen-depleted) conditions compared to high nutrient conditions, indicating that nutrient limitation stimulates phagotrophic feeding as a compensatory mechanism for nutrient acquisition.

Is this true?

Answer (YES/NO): NO